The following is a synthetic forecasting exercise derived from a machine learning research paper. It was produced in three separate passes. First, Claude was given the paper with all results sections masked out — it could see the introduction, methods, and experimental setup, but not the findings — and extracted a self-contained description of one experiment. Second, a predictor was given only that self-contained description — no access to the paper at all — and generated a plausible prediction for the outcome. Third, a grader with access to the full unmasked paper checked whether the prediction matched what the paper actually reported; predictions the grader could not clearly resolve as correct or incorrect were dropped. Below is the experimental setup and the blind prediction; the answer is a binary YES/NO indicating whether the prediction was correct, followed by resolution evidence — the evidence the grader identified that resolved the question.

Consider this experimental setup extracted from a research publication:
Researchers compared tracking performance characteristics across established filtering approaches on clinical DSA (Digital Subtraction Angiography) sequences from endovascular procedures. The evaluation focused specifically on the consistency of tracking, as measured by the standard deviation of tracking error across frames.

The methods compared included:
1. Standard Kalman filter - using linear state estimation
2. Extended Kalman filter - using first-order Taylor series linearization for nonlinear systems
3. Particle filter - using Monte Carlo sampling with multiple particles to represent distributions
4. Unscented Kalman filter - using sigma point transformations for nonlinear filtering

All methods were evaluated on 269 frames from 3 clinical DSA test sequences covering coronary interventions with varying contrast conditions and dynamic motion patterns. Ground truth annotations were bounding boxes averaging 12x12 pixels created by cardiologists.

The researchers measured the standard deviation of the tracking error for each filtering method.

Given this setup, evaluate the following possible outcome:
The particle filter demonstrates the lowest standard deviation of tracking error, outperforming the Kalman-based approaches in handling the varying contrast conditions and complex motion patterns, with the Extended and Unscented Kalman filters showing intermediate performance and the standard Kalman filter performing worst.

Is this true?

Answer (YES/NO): YES